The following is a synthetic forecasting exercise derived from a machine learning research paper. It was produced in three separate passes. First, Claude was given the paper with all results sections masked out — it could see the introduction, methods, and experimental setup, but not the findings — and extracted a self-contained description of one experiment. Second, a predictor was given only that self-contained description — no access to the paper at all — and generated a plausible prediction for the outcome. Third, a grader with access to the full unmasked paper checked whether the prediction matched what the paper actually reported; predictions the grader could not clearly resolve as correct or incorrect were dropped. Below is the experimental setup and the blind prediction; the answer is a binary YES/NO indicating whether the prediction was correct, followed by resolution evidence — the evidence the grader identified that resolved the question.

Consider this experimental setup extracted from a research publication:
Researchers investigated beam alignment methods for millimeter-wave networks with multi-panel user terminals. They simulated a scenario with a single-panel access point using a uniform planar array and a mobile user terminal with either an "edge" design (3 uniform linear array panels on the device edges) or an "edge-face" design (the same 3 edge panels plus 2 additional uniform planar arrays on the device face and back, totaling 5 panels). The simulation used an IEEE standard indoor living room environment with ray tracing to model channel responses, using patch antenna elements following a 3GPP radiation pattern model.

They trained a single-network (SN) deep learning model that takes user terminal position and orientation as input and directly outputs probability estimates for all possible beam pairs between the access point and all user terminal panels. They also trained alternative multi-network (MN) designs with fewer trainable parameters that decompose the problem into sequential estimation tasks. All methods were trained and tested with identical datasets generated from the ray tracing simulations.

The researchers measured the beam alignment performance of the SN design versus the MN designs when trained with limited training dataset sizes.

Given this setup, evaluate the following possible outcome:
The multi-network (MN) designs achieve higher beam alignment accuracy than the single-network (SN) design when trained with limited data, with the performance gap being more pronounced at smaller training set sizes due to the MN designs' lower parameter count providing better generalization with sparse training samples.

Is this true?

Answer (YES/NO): YES